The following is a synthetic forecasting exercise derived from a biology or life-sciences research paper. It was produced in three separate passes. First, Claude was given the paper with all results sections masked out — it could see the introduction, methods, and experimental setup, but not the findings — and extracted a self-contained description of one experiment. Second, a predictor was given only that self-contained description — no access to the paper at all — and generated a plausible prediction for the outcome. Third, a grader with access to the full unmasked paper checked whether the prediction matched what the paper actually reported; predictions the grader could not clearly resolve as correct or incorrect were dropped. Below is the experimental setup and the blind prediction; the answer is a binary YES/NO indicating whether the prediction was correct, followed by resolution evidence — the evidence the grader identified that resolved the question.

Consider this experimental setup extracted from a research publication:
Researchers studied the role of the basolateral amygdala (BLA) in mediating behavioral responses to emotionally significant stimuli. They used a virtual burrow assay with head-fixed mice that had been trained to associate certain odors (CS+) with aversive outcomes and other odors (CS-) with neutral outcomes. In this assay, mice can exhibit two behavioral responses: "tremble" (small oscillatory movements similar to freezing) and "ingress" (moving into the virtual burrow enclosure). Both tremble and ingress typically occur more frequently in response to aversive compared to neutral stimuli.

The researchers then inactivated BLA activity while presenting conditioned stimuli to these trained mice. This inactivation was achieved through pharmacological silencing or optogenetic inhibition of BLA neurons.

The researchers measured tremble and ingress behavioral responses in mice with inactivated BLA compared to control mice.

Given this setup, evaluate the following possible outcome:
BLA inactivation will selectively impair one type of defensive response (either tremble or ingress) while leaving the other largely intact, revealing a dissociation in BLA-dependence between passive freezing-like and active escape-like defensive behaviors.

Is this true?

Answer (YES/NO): NO